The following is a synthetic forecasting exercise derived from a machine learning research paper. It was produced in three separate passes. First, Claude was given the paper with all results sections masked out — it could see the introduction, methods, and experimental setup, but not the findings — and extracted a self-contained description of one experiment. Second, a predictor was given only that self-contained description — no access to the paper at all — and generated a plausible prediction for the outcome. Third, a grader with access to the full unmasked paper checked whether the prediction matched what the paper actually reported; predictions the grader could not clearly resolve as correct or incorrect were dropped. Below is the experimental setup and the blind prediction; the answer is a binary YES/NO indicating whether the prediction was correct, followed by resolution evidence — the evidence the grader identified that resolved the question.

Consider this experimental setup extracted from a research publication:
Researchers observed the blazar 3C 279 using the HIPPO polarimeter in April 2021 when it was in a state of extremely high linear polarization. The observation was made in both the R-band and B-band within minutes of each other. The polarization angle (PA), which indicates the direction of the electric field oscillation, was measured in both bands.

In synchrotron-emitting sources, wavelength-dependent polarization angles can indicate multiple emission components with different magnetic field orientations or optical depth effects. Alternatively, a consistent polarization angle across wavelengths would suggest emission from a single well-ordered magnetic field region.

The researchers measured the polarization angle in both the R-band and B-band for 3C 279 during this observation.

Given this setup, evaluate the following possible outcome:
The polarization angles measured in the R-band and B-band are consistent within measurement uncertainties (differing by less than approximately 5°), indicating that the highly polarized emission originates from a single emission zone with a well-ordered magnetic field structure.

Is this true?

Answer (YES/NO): YES